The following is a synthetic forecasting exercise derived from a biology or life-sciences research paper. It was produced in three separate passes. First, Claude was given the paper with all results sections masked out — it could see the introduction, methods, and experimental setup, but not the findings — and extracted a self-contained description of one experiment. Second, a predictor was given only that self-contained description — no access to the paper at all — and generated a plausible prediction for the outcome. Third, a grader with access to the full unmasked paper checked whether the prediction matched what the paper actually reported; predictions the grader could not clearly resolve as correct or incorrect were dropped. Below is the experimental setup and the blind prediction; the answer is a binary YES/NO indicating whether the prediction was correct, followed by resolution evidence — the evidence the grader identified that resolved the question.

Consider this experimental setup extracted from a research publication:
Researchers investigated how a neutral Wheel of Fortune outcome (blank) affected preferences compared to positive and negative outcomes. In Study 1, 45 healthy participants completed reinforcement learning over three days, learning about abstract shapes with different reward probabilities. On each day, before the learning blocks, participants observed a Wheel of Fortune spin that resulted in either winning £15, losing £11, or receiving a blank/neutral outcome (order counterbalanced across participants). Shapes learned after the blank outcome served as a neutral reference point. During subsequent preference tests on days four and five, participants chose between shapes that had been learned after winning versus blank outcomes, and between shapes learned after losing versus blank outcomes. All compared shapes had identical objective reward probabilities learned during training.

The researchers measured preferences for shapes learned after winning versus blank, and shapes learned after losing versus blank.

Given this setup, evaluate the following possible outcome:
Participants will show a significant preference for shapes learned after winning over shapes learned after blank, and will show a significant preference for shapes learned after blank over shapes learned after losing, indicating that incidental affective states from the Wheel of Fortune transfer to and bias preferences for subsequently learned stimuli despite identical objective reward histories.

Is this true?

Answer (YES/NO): NO